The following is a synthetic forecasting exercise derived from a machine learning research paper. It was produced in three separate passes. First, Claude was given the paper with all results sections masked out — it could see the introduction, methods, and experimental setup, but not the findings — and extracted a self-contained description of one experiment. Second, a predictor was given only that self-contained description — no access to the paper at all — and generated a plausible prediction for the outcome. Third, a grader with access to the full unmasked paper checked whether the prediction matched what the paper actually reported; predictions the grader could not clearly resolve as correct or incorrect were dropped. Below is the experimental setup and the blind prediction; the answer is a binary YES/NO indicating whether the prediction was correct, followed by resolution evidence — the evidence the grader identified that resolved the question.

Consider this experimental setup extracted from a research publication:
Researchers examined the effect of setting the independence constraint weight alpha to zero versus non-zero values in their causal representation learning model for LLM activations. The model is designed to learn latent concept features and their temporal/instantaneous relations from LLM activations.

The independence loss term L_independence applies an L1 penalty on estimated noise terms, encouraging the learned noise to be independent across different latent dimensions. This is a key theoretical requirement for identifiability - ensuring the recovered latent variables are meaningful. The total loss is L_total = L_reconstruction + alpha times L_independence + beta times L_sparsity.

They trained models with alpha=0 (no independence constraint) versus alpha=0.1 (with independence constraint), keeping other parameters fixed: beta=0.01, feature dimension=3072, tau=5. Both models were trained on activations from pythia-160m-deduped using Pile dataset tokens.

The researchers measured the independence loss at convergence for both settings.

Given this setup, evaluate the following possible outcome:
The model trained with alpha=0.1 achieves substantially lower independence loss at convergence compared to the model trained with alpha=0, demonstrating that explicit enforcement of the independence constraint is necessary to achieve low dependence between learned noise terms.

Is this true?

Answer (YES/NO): YES